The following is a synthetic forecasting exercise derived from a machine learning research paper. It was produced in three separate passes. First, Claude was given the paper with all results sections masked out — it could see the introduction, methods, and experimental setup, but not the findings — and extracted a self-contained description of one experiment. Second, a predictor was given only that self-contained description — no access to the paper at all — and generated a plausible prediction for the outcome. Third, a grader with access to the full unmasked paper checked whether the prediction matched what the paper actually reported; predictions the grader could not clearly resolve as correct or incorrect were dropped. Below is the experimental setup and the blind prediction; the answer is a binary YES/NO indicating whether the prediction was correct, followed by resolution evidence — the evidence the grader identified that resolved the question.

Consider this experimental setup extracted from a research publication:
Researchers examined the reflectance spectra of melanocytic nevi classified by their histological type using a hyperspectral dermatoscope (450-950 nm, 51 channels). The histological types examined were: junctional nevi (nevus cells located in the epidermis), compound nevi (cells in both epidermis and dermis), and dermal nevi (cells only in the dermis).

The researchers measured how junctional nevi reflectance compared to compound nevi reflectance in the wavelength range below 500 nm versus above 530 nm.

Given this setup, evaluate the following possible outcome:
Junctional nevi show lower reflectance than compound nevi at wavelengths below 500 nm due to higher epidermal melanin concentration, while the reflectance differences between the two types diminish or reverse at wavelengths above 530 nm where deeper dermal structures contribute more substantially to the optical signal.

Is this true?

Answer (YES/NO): NO